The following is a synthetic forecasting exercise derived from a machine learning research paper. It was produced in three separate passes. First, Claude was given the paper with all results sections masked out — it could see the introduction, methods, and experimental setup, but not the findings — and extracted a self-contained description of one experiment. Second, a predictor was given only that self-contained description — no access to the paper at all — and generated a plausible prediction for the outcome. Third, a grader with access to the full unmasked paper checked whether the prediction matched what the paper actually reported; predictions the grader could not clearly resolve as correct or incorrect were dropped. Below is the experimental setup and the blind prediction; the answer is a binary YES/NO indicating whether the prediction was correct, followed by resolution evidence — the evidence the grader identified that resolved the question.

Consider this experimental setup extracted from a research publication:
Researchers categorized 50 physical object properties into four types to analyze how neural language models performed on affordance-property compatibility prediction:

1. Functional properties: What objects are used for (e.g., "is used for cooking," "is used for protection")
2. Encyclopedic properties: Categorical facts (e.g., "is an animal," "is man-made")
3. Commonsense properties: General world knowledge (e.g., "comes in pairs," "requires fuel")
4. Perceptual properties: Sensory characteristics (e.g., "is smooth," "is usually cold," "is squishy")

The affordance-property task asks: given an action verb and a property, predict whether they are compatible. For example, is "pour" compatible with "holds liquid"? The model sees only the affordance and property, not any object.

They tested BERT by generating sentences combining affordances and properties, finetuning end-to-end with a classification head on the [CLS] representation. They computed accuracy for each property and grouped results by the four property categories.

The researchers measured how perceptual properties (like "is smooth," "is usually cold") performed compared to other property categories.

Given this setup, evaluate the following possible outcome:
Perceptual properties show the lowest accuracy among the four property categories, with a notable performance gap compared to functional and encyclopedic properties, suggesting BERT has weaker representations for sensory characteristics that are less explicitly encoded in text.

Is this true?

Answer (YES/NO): YES